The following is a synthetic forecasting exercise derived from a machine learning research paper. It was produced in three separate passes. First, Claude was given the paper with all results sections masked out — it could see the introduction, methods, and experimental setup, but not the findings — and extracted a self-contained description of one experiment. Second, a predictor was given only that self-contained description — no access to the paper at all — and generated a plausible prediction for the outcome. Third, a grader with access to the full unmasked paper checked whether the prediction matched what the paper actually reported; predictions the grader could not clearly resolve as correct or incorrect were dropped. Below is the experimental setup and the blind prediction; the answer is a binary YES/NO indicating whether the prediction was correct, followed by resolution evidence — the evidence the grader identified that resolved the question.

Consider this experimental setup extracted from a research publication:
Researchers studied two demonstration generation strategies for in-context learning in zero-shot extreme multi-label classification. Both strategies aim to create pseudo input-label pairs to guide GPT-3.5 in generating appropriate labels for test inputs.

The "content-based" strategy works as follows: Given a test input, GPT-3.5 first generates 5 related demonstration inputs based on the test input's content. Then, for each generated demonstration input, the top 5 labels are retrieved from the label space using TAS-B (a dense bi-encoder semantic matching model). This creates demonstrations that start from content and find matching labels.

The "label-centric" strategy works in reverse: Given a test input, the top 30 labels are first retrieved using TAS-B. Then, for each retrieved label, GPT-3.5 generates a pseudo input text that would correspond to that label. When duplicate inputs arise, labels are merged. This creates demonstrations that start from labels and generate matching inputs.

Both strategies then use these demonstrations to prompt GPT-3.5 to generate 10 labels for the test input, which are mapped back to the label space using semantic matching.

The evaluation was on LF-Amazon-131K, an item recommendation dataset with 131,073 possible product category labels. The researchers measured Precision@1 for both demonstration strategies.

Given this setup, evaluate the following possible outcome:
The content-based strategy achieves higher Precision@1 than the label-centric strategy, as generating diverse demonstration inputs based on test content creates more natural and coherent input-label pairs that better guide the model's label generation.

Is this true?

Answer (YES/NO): NO